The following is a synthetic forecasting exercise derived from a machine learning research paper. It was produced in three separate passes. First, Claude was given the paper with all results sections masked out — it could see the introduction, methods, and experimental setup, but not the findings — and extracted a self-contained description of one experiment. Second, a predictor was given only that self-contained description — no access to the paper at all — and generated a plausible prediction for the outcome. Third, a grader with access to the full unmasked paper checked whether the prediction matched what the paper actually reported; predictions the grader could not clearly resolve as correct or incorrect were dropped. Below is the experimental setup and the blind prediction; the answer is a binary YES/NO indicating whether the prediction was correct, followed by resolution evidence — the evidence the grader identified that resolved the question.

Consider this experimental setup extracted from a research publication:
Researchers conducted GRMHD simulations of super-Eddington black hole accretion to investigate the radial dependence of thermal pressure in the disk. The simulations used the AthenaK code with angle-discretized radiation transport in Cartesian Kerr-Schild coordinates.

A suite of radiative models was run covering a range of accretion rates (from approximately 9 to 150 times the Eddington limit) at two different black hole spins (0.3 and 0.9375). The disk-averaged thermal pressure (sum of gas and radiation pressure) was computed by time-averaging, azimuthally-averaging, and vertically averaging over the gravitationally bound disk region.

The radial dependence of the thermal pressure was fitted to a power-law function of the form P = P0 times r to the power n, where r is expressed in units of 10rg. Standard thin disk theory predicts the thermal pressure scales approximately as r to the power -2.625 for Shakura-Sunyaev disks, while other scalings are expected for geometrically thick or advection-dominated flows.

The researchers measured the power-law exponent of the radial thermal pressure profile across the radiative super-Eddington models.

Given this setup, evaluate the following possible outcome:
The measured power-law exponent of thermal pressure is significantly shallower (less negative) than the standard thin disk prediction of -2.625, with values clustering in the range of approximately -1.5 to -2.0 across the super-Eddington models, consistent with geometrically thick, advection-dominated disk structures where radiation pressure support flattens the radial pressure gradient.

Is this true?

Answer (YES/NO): NO